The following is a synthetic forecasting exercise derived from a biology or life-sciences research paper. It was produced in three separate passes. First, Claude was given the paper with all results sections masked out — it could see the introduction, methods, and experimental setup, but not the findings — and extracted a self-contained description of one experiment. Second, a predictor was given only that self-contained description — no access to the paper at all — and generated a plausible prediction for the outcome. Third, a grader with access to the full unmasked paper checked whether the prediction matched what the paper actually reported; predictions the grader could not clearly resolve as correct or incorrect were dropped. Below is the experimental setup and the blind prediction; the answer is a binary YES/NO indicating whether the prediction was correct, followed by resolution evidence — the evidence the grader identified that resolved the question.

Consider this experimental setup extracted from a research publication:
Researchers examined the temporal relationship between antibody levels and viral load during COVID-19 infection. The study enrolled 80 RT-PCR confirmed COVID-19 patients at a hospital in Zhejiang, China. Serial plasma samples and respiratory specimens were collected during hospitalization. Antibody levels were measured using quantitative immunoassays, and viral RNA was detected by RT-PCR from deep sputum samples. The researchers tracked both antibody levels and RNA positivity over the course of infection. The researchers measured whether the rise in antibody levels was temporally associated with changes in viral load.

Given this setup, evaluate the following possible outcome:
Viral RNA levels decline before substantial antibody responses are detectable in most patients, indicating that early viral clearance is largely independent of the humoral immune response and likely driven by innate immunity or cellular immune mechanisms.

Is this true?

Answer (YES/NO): NO